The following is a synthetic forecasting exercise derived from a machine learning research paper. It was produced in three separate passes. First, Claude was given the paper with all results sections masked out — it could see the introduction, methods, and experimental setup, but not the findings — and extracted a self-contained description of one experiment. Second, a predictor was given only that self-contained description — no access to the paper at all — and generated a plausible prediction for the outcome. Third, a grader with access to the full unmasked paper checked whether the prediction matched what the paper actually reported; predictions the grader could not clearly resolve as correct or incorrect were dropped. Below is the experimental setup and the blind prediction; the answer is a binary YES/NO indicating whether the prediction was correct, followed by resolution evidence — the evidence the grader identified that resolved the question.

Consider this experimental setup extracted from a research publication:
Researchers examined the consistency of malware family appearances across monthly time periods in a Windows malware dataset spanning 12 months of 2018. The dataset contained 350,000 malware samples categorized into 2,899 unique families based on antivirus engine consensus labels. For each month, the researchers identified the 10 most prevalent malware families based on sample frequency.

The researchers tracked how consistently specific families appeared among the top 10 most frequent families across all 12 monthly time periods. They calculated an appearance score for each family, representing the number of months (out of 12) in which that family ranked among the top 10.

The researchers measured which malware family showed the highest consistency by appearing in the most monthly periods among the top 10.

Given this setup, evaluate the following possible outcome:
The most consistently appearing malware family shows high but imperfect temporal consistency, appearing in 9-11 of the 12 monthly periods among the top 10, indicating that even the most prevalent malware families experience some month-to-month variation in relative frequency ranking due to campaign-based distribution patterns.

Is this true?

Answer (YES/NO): YES